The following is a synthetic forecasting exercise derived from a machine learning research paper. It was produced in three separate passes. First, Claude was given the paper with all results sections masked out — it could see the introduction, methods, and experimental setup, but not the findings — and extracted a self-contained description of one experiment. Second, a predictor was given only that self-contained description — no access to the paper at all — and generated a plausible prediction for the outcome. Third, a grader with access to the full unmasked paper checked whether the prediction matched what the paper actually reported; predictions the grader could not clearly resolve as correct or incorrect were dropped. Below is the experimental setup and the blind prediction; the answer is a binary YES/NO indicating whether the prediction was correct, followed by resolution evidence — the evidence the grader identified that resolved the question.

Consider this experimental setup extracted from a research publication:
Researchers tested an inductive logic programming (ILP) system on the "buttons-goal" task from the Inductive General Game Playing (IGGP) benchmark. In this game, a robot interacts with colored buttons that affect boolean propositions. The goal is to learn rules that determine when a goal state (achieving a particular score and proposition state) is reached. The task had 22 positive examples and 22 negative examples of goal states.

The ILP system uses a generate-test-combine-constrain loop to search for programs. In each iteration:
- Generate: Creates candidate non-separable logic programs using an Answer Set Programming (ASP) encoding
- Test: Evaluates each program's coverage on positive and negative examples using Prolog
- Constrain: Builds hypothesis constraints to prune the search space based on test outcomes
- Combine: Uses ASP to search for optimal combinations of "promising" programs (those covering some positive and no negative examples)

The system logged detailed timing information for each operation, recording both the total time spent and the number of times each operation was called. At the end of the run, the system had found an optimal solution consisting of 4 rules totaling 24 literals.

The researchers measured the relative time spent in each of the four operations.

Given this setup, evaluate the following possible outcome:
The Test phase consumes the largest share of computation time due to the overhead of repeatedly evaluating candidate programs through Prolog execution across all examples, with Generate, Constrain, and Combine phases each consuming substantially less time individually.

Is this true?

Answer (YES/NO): NO